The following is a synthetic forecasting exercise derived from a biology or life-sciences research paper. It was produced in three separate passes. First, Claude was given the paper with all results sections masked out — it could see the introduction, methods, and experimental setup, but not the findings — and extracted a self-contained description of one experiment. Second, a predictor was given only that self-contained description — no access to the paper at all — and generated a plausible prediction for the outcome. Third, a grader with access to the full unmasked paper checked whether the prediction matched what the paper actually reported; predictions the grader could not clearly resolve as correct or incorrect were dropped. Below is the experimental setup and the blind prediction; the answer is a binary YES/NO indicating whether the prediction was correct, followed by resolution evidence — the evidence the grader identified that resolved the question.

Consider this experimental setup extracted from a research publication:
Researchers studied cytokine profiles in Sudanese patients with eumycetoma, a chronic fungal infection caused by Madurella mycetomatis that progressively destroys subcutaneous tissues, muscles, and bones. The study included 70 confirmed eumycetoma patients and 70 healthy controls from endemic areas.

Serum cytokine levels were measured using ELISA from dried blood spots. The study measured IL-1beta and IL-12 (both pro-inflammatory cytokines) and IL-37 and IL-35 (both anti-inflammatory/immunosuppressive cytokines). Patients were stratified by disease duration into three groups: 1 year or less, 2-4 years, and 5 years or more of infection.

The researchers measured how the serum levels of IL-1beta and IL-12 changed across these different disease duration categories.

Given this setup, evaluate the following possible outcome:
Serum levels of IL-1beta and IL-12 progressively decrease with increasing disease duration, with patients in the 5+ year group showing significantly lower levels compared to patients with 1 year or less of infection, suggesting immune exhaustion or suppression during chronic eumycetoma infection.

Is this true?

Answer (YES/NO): YES